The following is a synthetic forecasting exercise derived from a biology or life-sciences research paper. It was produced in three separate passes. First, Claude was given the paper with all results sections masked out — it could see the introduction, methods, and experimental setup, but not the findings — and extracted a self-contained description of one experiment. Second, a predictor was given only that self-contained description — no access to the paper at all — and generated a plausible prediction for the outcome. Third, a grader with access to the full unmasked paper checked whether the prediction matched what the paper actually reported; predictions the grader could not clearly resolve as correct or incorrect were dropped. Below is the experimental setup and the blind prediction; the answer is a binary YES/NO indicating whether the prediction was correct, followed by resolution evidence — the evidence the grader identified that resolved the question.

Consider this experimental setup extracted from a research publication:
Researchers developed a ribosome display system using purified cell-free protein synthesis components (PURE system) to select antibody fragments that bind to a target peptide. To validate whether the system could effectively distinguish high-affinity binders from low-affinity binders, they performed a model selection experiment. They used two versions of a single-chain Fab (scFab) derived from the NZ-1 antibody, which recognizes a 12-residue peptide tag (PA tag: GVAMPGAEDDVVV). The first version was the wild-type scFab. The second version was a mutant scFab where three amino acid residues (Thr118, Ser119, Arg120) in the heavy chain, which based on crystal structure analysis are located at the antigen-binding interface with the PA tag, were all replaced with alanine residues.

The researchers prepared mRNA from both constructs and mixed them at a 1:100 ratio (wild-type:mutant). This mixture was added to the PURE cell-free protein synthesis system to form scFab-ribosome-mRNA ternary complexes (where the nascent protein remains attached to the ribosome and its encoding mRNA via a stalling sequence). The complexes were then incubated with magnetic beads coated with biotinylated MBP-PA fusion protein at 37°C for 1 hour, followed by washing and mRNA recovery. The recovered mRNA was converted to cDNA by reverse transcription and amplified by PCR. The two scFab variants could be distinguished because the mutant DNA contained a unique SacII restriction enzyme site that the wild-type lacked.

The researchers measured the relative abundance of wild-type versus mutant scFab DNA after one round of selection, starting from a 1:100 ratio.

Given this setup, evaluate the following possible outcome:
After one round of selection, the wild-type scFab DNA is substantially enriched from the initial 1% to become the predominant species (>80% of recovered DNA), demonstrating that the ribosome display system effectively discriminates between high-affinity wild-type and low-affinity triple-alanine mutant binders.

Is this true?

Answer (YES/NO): YES